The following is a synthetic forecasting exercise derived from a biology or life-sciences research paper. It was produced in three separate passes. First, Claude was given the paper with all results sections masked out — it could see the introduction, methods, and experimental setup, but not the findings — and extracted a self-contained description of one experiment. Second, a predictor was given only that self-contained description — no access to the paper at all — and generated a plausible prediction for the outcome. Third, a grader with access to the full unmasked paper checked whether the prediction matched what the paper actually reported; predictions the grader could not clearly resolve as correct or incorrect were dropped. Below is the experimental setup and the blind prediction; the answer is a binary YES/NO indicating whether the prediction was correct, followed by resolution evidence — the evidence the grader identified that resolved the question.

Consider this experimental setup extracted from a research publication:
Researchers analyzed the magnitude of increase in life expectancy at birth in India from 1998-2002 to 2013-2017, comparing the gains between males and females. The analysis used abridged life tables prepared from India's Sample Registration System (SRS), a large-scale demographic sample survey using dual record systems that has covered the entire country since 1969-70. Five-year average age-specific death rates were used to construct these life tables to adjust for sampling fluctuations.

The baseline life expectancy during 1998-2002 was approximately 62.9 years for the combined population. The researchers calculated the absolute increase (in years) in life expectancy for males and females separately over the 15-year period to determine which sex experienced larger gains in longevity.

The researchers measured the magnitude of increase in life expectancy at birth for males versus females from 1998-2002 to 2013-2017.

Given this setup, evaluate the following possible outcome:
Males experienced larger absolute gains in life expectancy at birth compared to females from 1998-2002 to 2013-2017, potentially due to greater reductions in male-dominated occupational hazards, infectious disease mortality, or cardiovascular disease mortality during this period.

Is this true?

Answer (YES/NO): NO